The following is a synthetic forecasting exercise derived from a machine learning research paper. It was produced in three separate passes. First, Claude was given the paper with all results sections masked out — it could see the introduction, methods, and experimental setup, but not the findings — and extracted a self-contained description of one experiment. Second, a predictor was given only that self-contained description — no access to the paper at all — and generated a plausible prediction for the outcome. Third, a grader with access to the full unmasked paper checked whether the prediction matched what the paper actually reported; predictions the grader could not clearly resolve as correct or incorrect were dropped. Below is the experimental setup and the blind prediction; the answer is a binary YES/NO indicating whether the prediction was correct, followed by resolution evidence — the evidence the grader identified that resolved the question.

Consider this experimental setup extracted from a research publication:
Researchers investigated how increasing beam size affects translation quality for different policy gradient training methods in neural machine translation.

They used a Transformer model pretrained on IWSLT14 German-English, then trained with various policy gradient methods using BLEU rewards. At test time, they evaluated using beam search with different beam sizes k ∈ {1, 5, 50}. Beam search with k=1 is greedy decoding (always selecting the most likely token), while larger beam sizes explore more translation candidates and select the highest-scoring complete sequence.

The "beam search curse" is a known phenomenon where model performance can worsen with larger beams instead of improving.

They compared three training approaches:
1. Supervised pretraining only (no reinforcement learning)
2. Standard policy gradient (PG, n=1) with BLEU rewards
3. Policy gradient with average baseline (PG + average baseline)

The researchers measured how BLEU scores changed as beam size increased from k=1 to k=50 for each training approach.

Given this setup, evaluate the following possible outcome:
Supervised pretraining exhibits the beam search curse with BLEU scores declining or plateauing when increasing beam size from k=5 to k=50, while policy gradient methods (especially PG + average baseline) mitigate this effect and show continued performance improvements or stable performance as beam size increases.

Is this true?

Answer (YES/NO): NO